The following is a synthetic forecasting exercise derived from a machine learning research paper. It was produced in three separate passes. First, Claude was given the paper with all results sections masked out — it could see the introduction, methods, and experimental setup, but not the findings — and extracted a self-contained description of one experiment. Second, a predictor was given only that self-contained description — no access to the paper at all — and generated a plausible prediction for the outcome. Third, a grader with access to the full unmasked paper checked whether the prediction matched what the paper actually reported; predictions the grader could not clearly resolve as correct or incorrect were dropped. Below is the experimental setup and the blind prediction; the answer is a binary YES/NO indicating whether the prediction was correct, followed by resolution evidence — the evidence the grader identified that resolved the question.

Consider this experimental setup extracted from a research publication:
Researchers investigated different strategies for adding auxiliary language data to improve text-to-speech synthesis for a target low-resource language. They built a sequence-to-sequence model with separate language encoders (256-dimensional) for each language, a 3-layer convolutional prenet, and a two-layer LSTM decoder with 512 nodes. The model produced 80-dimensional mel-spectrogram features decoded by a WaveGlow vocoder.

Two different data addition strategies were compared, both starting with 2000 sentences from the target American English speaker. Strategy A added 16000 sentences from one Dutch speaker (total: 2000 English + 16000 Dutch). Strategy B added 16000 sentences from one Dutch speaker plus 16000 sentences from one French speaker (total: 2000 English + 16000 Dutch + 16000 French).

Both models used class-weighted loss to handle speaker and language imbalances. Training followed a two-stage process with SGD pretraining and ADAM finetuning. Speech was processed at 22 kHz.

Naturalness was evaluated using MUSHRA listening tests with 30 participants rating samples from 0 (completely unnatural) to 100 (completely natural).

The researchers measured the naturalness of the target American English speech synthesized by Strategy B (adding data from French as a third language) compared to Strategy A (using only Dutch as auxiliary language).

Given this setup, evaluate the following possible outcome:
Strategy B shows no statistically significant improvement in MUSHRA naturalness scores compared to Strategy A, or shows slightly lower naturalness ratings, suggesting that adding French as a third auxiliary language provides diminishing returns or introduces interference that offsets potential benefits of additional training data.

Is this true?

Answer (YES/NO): YES